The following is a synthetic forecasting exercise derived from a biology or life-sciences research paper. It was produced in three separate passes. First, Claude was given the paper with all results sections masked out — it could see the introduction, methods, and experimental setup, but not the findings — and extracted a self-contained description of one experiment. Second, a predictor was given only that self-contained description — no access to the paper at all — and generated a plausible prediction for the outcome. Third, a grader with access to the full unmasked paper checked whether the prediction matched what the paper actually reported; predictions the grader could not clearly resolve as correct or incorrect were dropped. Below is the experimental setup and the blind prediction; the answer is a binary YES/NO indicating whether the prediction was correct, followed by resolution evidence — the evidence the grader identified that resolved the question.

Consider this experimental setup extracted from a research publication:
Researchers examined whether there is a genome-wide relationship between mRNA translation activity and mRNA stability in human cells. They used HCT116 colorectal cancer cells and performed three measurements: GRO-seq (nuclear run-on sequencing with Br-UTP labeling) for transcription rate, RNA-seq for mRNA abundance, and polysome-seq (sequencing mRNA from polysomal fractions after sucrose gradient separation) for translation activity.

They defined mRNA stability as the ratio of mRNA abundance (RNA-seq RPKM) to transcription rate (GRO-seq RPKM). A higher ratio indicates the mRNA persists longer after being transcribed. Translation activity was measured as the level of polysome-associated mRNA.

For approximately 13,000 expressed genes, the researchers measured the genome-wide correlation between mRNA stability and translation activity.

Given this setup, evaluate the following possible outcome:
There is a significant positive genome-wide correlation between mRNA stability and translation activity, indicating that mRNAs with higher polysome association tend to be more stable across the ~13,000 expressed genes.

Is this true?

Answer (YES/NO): YES